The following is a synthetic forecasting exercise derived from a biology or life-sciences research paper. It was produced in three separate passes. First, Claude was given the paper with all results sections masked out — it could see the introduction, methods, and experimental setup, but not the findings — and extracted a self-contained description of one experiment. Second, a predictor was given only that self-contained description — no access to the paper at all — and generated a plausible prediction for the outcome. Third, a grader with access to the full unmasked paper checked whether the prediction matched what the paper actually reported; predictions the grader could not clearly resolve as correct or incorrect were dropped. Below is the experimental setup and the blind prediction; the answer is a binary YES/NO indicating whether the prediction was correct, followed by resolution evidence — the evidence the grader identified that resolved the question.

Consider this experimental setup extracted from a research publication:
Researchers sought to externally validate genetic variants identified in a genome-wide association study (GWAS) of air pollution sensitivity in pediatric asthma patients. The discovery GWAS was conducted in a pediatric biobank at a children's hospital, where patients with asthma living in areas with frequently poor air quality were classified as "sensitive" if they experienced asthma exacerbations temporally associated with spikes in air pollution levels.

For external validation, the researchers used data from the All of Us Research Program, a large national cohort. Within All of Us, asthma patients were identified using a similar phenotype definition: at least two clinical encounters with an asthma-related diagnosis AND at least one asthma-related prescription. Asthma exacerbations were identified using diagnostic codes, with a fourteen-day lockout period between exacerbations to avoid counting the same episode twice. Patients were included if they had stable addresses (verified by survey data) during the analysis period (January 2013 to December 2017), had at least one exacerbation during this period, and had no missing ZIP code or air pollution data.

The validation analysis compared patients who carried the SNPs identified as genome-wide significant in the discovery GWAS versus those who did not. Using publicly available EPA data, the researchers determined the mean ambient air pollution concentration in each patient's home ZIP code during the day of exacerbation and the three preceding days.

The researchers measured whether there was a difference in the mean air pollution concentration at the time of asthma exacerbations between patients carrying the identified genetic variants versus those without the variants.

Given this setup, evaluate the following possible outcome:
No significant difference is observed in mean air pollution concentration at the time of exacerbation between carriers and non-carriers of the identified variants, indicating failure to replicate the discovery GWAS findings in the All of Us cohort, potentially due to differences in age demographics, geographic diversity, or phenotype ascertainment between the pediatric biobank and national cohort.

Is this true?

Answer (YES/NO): NO